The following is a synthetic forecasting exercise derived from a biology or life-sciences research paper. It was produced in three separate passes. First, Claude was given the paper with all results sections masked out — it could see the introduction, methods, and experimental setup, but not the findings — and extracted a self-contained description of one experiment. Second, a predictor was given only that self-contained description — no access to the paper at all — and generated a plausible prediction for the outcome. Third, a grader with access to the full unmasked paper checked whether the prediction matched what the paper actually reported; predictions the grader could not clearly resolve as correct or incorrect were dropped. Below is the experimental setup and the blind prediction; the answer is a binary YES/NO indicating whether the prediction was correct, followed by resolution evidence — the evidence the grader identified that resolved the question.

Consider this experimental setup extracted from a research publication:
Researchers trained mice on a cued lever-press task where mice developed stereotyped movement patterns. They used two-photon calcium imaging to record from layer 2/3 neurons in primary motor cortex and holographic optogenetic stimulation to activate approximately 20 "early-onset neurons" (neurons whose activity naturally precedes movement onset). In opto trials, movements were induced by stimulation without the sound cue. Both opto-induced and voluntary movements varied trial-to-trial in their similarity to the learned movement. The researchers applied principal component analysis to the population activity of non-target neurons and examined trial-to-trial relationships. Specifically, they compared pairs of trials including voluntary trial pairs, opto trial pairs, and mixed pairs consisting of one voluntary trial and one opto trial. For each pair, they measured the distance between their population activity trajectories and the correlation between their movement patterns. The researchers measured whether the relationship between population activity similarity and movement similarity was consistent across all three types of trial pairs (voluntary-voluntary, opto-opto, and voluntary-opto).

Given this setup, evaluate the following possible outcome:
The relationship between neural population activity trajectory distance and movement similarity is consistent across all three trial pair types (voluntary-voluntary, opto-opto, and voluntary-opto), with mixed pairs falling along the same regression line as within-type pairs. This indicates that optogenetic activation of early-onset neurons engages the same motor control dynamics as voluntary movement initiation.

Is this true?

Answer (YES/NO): YES